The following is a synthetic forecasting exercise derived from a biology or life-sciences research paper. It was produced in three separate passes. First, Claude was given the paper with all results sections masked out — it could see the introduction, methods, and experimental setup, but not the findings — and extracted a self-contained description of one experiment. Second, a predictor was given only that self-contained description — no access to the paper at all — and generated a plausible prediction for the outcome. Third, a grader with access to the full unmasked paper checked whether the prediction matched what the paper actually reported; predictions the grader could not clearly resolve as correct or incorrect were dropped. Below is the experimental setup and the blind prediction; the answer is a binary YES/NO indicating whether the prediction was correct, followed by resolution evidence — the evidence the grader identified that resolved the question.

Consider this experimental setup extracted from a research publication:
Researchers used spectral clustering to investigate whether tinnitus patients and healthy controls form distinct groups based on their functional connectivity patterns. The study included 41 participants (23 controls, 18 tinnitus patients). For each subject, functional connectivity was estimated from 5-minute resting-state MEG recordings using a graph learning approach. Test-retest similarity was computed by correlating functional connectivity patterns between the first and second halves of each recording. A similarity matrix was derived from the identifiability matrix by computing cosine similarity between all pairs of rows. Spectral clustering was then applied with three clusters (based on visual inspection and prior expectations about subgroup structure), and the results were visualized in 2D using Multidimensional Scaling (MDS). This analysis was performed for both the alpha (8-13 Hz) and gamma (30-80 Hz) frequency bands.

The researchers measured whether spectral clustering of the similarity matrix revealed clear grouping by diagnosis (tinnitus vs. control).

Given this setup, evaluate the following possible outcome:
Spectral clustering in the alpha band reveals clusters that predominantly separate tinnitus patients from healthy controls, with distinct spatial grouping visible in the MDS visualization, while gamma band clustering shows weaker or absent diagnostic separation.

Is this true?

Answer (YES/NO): NO